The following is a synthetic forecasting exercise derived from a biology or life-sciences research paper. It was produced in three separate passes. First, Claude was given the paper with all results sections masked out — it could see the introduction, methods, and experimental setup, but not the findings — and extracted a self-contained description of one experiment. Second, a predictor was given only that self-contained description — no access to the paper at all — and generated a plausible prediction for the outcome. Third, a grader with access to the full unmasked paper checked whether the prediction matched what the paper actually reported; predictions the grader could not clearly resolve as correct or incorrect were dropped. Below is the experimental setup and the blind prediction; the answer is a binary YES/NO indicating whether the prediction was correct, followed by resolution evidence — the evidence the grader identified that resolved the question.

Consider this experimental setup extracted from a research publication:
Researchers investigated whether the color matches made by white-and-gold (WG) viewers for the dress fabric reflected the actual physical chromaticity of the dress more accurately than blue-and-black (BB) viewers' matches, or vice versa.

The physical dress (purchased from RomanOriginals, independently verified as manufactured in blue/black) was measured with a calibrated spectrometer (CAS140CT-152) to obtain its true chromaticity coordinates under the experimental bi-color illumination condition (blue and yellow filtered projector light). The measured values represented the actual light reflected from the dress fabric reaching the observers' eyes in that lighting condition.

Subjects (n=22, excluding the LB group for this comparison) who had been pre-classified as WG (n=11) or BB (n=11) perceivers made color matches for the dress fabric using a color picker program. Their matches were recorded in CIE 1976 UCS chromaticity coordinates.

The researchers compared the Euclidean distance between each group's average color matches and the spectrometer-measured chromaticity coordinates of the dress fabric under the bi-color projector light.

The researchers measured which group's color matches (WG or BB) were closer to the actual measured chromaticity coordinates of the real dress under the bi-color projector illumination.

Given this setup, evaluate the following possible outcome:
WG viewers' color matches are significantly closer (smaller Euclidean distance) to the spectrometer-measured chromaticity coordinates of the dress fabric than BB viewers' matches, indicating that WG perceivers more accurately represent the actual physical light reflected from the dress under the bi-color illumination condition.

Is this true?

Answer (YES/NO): YES